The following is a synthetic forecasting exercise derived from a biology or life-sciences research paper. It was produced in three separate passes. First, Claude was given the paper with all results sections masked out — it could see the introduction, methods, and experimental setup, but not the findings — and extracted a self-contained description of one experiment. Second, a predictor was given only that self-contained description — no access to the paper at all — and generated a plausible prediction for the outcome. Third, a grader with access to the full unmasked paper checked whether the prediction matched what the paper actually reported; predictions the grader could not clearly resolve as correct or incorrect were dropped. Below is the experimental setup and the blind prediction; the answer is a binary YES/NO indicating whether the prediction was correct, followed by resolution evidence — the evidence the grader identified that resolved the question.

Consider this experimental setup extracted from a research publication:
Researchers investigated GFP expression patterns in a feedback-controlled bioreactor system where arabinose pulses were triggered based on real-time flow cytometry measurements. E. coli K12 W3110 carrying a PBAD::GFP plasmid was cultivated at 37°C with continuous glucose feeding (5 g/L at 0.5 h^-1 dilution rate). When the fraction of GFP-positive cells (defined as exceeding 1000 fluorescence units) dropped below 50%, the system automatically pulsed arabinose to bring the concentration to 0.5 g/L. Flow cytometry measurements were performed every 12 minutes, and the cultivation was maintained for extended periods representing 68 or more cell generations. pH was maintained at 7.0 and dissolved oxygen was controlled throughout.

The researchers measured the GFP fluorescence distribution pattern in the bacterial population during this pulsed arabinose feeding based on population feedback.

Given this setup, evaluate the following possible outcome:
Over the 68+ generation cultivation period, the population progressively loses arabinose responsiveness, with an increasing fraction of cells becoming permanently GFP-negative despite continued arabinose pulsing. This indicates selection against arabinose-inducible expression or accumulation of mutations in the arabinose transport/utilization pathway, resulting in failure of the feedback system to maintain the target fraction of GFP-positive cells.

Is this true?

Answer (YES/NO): NO